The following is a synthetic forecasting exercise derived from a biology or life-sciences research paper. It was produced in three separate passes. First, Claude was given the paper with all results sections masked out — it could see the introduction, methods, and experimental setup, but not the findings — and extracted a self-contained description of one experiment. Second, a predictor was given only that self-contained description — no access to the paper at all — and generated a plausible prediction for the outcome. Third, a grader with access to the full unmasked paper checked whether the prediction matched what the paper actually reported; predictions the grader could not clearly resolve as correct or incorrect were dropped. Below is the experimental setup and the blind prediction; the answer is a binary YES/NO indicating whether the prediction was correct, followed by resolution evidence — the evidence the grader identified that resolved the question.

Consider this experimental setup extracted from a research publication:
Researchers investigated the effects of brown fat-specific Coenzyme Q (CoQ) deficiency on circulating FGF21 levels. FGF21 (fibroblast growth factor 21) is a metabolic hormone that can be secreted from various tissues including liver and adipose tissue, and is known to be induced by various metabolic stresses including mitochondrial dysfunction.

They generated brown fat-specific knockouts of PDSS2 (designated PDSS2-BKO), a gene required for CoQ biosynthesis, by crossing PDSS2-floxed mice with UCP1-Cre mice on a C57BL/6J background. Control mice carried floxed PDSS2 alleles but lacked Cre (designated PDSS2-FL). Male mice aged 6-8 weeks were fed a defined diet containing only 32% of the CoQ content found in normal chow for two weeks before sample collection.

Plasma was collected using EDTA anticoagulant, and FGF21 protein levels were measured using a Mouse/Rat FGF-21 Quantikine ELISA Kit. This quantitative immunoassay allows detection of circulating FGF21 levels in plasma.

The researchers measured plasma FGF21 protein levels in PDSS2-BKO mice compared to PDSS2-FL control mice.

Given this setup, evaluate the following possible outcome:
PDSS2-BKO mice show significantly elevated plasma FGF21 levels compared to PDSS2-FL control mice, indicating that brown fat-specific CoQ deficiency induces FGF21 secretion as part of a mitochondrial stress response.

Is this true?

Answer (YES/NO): YES